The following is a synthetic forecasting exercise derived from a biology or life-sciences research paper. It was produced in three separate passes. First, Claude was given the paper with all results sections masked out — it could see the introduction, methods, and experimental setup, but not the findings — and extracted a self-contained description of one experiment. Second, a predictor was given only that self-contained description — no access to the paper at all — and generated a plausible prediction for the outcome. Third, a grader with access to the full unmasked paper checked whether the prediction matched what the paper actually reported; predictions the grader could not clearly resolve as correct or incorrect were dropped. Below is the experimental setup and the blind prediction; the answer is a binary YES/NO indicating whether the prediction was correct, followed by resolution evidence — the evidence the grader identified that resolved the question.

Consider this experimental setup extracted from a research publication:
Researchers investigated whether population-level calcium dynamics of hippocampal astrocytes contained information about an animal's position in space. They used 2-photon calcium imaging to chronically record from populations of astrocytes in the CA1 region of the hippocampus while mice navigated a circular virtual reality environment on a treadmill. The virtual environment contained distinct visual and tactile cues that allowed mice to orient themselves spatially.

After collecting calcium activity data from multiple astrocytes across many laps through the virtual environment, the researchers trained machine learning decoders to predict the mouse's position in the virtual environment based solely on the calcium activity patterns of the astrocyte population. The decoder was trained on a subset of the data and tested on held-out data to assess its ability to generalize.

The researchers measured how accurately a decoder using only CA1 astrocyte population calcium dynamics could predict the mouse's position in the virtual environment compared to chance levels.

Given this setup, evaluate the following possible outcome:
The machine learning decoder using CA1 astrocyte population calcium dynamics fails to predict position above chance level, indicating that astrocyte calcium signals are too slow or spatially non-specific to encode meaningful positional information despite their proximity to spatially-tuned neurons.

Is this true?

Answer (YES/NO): NO